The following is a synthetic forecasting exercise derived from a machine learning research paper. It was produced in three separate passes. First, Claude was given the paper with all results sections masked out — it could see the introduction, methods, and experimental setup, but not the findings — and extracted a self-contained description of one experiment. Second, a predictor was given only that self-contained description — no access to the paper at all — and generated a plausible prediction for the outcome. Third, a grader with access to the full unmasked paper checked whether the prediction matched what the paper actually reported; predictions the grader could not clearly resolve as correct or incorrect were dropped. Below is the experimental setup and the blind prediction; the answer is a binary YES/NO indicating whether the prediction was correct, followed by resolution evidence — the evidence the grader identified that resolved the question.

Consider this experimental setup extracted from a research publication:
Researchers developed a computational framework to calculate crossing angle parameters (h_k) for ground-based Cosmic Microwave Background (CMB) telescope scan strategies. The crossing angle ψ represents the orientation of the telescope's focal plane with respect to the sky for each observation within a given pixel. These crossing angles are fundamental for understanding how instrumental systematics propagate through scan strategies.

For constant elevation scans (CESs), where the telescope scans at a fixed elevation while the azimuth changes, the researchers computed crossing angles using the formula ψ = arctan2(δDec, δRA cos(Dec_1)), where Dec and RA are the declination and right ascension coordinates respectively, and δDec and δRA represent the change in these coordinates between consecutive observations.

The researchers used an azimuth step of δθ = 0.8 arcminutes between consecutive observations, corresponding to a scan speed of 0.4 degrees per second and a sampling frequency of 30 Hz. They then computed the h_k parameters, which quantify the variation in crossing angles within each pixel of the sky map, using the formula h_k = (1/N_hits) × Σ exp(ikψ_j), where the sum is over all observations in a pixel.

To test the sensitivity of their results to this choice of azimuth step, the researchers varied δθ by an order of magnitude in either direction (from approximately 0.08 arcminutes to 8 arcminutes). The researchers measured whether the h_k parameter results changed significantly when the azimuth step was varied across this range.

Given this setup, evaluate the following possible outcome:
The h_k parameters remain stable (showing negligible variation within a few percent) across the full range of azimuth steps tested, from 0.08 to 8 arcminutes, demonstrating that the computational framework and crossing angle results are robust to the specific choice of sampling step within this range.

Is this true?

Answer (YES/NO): NO